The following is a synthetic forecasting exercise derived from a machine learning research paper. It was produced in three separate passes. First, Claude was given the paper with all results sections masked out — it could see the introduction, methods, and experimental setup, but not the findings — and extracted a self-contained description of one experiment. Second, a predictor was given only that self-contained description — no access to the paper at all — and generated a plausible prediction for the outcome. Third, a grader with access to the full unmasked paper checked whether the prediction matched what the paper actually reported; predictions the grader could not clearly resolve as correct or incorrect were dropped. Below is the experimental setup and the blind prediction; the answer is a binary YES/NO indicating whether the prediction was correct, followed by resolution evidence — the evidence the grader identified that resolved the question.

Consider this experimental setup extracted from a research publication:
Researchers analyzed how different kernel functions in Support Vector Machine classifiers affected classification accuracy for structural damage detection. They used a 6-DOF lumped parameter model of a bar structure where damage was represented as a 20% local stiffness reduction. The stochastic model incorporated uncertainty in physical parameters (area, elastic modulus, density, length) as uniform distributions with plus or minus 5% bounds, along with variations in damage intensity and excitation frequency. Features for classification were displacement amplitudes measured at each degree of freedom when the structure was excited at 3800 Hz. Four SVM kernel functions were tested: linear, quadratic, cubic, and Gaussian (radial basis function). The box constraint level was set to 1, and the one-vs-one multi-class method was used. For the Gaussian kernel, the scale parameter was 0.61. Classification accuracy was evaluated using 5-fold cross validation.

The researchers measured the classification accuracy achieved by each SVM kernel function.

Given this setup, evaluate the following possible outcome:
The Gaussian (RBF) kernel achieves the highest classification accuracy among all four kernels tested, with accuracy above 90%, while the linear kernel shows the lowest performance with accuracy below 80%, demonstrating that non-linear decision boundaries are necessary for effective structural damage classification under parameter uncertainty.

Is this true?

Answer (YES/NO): NO